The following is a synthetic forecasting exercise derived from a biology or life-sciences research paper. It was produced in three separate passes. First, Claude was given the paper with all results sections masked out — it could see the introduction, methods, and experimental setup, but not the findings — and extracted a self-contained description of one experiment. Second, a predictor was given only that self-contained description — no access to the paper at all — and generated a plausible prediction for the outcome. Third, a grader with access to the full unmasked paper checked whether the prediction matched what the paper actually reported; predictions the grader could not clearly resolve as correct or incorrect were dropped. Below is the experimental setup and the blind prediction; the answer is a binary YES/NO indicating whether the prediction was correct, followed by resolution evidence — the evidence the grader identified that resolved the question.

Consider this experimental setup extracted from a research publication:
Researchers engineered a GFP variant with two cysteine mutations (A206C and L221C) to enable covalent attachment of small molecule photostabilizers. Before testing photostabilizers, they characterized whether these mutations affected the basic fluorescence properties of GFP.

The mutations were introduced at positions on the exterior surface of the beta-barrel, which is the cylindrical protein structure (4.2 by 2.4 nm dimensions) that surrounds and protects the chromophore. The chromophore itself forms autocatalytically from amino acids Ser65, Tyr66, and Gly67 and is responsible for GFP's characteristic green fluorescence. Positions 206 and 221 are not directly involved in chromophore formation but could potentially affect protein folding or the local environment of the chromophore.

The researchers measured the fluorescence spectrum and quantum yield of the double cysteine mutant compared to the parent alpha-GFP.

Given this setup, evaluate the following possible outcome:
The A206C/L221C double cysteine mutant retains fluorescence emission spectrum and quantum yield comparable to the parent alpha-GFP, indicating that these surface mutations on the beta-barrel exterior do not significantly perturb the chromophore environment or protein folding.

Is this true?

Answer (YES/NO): YES